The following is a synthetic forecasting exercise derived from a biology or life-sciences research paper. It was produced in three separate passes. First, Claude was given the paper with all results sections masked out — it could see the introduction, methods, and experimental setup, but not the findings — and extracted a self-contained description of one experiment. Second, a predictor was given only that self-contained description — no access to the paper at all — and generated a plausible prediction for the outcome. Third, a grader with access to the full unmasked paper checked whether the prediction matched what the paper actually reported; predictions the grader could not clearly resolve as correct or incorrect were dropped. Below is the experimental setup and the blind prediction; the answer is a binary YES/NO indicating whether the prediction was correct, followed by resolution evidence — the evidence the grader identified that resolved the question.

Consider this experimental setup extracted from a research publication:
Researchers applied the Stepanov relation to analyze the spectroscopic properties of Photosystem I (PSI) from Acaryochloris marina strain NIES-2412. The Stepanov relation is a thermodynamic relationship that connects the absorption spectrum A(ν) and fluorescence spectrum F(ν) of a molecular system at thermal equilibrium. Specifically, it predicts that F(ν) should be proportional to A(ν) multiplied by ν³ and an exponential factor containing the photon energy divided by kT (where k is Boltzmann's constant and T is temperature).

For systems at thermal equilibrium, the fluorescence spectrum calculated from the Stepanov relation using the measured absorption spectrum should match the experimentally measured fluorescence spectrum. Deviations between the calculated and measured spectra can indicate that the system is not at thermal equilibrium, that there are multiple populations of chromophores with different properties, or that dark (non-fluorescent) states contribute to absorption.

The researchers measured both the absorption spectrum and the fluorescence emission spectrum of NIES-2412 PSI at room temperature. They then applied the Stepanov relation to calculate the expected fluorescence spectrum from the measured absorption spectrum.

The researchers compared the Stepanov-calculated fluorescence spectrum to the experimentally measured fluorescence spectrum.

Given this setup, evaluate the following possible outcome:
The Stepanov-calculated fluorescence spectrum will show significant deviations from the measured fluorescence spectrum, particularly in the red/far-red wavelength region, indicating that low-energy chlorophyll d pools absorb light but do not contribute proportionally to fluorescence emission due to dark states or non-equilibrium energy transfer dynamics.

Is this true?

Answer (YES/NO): NO